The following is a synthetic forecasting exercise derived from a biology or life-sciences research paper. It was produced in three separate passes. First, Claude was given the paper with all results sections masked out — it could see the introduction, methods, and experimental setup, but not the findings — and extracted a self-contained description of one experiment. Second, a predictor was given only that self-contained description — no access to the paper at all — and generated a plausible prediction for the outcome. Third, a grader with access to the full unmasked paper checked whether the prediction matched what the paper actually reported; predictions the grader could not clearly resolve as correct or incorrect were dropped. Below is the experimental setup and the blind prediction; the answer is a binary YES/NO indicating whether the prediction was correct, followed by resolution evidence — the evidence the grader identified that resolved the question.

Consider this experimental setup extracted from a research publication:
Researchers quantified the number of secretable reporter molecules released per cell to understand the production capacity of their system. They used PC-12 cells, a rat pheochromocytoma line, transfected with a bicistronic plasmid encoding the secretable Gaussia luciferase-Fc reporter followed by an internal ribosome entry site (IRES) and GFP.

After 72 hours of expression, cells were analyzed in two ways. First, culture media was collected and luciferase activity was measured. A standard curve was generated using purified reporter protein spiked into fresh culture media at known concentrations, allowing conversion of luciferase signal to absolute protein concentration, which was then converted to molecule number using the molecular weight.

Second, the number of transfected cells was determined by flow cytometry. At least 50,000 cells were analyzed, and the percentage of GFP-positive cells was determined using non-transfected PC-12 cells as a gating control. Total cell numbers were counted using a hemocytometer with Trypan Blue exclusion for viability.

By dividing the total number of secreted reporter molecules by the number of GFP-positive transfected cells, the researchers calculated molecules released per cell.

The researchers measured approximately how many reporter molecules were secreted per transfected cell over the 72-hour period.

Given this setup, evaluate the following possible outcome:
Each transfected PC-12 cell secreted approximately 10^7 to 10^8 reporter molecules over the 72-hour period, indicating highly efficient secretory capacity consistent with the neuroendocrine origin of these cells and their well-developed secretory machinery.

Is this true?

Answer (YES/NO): NO